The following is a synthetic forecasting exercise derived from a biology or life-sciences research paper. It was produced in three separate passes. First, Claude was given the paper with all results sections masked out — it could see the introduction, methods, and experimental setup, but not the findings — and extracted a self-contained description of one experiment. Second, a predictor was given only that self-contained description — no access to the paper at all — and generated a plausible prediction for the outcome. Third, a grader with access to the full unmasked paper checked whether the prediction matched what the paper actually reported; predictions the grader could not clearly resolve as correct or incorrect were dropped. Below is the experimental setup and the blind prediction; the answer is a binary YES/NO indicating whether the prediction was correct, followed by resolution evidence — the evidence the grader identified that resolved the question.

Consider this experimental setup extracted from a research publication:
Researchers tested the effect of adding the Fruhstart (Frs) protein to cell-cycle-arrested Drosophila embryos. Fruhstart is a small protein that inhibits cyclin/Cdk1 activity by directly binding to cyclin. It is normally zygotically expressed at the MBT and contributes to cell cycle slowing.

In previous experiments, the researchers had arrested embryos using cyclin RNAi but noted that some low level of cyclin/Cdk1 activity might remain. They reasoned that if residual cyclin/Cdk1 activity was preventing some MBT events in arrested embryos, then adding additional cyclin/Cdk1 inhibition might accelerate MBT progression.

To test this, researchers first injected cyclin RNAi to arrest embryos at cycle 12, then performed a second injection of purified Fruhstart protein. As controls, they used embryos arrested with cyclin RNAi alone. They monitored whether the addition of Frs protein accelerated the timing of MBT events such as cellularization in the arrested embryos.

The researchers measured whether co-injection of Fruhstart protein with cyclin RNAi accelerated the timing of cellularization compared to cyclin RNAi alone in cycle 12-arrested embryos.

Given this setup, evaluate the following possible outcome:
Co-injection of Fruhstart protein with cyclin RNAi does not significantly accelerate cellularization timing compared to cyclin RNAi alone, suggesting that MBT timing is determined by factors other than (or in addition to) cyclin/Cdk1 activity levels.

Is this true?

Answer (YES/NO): NO